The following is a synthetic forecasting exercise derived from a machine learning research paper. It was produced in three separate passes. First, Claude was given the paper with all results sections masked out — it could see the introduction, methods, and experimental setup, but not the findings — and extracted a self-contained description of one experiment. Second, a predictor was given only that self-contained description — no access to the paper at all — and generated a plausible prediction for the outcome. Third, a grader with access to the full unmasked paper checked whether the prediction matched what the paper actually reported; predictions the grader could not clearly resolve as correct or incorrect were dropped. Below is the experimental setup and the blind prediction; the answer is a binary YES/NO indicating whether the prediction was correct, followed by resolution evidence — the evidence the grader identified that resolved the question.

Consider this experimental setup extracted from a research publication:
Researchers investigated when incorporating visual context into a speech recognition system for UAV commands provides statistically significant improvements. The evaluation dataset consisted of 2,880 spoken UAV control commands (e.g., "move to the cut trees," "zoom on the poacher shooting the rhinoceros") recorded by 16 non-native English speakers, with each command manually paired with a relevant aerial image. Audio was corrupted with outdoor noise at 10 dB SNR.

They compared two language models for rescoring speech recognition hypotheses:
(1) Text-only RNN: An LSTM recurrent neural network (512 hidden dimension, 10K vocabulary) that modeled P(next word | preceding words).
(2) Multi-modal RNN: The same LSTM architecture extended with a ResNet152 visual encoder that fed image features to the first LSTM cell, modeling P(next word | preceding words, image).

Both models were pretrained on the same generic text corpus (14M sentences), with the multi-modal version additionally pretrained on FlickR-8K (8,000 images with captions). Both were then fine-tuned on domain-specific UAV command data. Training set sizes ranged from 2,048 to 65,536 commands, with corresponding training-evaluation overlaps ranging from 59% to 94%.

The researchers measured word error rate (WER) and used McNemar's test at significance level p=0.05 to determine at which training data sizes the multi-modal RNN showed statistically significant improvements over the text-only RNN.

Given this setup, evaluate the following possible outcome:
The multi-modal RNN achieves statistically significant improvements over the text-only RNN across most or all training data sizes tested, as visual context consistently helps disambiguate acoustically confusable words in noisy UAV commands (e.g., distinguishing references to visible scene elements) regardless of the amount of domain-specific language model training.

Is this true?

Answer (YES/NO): NO